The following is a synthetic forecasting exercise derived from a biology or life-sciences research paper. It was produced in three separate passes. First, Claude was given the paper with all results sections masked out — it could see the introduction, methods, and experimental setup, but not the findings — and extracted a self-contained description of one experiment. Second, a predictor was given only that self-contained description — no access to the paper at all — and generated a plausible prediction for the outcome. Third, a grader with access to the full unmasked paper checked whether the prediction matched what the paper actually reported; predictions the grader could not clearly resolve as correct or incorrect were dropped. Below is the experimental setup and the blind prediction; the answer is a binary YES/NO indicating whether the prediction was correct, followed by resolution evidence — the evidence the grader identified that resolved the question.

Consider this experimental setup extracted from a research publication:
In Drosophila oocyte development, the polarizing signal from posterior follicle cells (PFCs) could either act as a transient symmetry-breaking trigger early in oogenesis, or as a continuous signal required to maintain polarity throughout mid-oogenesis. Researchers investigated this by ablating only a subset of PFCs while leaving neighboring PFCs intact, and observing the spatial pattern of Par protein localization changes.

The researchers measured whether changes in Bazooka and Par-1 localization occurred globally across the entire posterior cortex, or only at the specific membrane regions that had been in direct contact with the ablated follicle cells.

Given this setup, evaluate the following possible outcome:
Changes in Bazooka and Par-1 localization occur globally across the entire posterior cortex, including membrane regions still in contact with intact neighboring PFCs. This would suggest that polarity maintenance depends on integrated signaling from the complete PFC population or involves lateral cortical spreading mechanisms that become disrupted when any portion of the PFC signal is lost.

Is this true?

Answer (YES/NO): NO